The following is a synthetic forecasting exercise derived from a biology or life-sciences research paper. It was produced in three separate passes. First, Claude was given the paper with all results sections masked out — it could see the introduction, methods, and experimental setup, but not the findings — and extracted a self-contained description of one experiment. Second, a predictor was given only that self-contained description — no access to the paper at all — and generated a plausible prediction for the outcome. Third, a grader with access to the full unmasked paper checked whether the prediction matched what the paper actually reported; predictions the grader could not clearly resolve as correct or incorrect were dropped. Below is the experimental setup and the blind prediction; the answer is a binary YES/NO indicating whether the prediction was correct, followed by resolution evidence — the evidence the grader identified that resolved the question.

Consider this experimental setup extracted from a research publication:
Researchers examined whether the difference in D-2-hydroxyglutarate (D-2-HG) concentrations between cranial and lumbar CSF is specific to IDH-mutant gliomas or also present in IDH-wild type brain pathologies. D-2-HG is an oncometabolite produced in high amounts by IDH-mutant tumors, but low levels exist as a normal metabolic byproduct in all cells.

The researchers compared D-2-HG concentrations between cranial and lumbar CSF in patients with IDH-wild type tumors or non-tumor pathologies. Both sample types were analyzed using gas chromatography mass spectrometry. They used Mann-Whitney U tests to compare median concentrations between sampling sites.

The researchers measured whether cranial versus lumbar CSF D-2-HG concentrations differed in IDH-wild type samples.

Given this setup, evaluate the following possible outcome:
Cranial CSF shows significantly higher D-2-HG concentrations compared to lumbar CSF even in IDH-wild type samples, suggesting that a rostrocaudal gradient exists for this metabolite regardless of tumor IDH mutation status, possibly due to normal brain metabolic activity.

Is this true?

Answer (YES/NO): YES